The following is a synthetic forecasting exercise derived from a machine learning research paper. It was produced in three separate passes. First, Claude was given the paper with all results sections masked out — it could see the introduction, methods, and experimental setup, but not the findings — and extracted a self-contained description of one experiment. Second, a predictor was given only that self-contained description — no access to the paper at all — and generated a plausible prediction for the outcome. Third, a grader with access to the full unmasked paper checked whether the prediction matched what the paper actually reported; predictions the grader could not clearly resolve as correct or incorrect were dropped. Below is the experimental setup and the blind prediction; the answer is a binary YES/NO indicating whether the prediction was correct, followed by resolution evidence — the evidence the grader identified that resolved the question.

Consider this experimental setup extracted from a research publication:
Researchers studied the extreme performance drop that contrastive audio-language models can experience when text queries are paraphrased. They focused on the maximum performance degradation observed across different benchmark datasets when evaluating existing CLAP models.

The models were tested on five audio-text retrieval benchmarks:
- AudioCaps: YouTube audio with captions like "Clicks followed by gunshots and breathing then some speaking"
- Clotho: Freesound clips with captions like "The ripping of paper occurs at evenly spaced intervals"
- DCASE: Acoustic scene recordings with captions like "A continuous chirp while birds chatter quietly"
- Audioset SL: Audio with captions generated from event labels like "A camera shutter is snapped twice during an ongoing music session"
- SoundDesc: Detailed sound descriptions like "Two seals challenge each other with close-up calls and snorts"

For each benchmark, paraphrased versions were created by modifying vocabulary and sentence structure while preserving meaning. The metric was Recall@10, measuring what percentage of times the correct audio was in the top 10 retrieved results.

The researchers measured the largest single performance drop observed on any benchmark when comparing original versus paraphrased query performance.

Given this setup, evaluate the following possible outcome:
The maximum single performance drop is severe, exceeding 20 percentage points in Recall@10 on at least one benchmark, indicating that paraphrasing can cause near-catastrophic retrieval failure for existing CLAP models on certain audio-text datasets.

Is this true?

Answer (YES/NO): NO